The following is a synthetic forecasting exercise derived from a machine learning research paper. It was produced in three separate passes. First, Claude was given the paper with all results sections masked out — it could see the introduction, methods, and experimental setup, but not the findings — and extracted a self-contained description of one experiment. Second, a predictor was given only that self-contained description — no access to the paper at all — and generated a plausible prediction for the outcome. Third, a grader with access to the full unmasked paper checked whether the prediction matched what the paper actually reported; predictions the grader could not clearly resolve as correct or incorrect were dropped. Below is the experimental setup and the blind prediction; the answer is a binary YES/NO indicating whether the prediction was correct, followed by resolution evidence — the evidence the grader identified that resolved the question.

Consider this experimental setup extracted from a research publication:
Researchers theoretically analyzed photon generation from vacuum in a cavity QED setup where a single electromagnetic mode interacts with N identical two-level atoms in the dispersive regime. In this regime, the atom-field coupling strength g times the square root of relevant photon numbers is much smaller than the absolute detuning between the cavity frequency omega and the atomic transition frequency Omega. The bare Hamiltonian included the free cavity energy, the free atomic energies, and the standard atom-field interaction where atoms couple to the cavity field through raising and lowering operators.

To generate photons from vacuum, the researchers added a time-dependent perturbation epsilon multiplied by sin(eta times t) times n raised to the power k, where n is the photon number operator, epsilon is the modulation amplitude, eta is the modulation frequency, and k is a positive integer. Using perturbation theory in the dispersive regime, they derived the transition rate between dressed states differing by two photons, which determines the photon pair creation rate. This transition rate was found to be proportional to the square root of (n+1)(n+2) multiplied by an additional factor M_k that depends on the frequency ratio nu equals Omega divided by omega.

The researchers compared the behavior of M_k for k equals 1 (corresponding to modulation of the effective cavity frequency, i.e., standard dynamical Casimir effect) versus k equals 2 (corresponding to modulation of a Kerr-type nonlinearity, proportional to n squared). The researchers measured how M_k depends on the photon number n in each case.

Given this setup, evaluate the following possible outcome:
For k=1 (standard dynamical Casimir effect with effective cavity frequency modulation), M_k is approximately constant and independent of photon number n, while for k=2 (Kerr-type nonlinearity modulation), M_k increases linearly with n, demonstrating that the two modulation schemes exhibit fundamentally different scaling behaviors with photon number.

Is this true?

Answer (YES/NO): YES